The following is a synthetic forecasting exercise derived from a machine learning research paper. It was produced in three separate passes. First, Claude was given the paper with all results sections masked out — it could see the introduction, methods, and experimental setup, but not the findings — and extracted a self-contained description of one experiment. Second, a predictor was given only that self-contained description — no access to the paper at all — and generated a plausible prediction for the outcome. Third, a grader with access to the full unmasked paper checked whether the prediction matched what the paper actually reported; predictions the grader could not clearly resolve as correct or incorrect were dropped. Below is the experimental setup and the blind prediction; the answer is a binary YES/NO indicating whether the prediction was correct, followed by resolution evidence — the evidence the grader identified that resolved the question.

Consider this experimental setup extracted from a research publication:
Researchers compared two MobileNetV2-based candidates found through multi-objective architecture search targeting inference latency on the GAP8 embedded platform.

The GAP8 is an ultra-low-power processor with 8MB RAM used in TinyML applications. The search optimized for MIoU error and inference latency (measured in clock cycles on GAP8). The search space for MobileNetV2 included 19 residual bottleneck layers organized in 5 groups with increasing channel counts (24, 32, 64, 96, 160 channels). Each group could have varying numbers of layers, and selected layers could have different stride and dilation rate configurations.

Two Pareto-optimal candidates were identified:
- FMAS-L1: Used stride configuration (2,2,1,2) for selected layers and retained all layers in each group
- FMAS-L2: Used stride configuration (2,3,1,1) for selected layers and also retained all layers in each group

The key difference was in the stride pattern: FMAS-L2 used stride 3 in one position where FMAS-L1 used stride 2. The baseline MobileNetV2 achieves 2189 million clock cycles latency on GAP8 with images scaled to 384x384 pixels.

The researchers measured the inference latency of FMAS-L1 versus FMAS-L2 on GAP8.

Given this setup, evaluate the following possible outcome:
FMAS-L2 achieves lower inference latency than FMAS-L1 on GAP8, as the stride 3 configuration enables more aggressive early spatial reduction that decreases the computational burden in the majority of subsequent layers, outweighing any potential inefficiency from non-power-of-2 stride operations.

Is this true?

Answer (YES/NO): YES